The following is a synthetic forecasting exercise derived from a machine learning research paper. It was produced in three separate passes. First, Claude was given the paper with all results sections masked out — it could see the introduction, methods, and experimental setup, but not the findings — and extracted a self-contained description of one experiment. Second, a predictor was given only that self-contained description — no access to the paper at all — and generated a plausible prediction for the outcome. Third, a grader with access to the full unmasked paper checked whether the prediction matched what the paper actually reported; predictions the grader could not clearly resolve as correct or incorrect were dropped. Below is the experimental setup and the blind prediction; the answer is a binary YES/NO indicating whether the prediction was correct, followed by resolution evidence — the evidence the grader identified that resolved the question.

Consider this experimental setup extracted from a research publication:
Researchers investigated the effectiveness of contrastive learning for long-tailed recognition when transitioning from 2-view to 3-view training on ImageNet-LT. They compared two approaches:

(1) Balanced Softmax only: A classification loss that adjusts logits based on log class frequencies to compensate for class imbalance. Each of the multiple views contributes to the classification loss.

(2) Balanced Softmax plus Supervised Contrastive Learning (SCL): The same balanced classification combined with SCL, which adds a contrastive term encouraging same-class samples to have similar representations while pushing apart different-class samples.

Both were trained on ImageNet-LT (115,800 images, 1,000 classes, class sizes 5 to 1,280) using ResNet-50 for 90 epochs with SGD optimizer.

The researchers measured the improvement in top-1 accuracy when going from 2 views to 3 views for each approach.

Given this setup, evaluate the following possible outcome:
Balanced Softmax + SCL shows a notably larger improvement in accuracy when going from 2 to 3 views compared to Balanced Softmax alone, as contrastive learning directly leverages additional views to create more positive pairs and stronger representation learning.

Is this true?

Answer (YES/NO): NO